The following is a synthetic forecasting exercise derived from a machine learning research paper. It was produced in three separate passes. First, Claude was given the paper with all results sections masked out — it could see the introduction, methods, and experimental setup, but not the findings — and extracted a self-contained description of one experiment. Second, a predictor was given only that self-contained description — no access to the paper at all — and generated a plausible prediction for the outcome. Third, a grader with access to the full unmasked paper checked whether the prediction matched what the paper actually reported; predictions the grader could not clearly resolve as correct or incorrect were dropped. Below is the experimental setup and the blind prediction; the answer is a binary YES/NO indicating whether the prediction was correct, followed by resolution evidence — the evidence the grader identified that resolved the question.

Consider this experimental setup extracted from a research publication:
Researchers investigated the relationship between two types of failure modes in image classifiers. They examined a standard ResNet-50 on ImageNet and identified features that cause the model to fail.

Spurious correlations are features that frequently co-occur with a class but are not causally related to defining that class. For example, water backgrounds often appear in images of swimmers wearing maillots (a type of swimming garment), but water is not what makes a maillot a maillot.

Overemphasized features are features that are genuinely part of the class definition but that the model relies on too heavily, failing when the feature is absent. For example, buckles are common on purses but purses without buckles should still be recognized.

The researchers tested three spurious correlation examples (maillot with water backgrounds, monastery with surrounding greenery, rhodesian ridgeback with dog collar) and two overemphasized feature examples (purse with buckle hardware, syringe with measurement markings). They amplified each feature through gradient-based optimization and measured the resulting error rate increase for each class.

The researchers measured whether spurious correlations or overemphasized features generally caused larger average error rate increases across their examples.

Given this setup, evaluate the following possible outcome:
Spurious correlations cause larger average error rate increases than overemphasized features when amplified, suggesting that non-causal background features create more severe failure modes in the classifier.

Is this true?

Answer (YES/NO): YES